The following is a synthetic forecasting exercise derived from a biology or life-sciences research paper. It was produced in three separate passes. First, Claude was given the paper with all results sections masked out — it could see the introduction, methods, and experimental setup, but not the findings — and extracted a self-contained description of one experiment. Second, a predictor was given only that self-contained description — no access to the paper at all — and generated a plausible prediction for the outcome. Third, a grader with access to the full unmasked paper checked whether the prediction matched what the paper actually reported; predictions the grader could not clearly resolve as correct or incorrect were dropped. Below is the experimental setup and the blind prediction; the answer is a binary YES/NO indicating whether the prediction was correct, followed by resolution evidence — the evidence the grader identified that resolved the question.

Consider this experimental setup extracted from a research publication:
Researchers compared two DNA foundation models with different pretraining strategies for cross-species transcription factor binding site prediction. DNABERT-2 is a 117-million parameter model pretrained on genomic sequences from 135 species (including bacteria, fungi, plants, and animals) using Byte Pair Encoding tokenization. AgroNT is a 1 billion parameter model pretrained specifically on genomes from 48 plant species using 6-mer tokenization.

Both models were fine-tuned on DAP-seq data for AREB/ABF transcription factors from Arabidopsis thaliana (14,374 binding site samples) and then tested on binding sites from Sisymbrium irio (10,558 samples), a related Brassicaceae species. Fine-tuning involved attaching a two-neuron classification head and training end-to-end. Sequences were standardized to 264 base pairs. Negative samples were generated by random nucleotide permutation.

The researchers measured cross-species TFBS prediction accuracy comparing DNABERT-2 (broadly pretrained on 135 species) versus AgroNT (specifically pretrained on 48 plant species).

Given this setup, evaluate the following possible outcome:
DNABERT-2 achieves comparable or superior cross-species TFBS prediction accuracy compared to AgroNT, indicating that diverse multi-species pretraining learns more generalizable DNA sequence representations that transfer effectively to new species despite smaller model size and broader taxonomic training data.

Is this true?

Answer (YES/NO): YES